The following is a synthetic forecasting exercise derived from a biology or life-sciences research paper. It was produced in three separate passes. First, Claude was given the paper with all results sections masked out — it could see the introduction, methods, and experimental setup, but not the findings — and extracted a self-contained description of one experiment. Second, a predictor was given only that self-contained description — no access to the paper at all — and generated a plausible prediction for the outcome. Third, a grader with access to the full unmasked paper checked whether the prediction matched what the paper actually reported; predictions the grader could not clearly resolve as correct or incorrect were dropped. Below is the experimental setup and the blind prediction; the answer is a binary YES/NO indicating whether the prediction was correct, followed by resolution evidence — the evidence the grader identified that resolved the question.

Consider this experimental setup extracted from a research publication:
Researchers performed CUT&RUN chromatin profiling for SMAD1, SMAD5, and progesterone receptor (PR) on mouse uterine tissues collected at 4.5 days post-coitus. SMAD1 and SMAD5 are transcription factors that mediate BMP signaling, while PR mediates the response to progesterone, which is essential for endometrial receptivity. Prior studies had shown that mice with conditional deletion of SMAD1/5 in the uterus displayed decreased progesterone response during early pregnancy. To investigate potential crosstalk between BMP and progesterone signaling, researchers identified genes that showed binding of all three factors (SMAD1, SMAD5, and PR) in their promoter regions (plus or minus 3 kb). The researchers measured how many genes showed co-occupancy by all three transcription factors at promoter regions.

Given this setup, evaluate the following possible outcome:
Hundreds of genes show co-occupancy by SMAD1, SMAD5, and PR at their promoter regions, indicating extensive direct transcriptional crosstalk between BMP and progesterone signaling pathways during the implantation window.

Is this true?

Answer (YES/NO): YES